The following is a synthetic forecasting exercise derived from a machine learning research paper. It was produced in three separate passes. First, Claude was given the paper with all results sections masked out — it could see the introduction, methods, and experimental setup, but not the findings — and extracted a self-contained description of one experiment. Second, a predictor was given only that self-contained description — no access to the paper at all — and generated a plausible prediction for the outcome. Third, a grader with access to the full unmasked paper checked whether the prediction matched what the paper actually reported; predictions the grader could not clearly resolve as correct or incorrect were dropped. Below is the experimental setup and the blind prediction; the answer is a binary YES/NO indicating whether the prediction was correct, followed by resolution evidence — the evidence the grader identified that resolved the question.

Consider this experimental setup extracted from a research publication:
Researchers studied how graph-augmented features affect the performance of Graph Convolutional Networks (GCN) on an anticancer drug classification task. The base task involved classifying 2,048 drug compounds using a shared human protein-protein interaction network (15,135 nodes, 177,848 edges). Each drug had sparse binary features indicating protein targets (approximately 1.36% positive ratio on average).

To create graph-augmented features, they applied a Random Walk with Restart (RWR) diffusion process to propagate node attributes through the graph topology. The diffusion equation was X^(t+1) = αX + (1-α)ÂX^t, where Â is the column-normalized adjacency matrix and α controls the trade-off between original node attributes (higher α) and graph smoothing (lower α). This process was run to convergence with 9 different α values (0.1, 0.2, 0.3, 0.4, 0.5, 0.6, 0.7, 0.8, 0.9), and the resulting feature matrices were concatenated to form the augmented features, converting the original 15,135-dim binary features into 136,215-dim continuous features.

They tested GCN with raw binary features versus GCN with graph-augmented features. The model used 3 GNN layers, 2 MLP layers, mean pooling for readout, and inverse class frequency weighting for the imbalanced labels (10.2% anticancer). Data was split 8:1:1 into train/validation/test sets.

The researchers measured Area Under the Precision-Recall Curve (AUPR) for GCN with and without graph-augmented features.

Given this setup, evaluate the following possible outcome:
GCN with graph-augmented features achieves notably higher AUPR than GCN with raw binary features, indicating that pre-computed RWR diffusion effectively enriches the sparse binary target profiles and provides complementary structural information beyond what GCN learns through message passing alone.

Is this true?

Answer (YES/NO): YES